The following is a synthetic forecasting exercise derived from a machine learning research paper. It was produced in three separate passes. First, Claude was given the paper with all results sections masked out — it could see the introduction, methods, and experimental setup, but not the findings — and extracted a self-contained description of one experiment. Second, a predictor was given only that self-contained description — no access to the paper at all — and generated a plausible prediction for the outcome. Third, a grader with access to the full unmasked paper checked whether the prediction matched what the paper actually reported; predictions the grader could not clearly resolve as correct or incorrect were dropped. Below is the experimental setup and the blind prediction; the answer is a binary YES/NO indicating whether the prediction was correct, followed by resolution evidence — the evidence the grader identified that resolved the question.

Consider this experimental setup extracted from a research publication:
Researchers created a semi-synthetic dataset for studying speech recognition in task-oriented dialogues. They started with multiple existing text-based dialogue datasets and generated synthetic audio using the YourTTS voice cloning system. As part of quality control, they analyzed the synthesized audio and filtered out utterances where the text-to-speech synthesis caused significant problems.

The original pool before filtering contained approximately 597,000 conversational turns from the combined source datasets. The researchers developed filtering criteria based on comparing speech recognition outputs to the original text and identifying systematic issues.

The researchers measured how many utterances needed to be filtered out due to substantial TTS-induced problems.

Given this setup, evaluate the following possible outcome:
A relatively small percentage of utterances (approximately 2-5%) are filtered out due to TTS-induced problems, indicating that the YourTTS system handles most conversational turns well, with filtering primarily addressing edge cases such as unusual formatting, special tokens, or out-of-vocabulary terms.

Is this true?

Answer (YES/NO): NO